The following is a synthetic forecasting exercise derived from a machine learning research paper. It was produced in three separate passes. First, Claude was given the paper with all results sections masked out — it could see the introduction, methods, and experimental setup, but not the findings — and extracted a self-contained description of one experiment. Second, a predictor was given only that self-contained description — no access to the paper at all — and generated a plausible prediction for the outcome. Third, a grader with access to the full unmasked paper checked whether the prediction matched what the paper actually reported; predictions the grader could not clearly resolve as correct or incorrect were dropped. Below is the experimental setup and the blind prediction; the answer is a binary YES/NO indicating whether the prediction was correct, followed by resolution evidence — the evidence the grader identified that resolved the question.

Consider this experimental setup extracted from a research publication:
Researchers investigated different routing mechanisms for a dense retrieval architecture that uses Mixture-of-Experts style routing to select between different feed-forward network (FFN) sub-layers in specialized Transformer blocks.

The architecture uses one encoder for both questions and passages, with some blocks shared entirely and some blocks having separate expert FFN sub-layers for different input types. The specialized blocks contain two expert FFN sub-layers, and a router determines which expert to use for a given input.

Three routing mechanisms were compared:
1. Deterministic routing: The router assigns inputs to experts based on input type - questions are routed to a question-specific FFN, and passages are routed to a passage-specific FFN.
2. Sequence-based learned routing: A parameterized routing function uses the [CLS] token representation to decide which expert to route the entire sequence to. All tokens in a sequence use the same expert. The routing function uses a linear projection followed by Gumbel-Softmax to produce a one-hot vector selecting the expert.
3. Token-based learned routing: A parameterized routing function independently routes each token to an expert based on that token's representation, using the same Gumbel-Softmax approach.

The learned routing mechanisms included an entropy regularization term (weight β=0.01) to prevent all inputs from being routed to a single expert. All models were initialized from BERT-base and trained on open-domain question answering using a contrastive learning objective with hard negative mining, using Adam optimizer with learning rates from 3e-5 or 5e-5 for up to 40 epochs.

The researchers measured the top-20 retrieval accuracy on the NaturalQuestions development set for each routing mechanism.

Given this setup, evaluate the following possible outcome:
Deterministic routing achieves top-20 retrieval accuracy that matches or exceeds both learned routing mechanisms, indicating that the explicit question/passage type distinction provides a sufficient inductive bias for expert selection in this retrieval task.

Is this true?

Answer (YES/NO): YES